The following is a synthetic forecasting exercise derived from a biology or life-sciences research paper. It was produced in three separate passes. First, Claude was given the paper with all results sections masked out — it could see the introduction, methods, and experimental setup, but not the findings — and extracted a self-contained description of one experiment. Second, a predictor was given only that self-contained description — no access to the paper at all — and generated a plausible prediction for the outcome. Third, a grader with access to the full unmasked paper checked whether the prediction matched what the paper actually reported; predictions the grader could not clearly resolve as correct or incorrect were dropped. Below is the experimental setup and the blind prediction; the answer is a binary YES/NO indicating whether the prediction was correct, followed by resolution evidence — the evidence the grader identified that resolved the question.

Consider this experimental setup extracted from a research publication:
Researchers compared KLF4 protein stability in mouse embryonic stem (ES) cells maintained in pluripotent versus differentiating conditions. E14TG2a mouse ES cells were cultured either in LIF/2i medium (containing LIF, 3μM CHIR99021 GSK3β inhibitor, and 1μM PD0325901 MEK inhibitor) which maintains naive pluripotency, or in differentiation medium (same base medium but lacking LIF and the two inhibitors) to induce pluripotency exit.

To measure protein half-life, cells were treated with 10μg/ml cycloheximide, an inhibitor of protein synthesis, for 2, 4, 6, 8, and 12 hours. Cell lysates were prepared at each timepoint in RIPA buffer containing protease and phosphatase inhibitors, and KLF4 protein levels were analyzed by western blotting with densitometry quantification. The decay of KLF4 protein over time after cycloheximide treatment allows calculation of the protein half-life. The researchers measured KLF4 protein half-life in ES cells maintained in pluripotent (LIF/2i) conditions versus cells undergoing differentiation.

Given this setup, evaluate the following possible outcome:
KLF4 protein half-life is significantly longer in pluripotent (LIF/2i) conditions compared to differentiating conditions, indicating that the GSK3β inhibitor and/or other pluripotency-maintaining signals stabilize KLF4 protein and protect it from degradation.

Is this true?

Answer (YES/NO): NO